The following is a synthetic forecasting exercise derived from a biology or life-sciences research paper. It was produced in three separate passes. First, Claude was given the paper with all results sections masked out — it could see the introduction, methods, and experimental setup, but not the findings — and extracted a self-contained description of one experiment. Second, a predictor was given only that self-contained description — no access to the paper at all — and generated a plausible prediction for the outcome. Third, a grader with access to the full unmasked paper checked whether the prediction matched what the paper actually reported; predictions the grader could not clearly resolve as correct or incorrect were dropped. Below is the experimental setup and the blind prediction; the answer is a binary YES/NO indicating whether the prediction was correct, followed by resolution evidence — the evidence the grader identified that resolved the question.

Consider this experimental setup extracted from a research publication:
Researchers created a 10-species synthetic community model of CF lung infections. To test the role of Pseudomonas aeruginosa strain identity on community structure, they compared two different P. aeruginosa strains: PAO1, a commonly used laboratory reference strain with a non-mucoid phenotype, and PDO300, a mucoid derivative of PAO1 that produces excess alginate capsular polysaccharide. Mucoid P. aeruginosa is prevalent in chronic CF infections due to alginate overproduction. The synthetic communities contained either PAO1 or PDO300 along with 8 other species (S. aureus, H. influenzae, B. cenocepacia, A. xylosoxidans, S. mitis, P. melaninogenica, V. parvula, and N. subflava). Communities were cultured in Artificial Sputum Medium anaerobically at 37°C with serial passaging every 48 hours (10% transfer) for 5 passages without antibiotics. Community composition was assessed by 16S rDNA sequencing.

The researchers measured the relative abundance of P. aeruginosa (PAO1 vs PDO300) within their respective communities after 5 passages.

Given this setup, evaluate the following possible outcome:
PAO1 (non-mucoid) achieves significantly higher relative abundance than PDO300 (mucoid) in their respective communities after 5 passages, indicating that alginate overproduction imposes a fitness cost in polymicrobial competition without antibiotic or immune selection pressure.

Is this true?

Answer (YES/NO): NO